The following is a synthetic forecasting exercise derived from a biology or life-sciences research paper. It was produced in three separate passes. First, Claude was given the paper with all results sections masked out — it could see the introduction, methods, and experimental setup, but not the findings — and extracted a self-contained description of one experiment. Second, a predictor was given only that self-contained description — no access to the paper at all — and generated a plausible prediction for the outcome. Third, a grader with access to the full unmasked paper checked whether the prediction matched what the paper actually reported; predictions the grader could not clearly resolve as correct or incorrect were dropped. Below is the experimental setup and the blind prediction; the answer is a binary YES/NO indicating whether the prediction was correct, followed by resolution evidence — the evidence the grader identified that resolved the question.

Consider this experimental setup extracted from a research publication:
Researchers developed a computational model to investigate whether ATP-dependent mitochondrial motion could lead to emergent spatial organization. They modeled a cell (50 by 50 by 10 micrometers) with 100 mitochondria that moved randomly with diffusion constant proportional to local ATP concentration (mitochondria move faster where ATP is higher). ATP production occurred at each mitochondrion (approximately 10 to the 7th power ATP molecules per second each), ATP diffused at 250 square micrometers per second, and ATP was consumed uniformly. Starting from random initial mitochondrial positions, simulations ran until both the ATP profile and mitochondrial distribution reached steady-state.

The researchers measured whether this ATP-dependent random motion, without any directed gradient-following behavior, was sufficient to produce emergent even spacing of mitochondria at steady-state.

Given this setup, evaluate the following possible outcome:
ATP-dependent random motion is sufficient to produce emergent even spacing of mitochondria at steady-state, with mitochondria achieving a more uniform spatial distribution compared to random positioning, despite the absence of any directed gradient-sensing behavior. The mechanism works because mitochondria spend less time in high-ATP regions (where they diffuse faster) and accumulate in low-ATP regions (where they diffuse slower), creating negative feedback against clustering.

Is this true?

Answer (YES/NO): NO